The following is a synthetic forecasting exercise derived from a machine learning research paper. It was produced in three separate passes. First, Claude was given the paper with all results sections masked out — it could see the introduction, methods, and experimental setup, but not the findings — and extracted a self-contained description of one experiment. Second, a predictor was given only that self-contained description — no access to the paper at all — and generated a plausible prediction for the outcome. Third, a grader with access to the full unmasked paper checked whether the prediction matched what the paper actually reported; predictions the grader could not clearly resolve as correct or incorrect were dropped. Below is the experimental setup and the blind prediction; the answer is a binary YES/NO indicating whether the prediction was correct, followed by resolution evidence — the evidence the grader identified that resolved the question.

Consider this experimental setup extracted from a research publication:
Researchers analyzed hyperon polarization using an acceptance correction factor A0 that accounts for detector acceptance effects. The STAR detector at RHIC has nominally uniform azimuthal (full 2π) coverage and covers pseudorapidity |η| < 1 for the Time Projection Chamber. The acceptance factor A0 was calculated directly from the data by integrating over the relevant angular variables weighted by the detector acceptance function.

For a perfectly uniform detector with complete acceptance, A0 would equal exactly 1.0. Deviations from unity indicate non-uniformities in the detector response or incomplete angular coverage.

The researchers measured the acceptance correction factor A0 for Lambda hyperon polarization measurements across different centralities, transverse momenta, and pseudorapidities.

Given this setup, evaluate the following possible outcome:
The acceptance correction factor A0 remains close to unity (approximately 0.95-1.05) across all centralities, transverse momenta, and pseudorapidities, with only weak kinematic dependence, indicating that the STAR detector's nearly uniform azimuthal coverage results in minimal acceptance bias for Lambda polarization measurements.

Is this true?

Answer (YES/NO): YES